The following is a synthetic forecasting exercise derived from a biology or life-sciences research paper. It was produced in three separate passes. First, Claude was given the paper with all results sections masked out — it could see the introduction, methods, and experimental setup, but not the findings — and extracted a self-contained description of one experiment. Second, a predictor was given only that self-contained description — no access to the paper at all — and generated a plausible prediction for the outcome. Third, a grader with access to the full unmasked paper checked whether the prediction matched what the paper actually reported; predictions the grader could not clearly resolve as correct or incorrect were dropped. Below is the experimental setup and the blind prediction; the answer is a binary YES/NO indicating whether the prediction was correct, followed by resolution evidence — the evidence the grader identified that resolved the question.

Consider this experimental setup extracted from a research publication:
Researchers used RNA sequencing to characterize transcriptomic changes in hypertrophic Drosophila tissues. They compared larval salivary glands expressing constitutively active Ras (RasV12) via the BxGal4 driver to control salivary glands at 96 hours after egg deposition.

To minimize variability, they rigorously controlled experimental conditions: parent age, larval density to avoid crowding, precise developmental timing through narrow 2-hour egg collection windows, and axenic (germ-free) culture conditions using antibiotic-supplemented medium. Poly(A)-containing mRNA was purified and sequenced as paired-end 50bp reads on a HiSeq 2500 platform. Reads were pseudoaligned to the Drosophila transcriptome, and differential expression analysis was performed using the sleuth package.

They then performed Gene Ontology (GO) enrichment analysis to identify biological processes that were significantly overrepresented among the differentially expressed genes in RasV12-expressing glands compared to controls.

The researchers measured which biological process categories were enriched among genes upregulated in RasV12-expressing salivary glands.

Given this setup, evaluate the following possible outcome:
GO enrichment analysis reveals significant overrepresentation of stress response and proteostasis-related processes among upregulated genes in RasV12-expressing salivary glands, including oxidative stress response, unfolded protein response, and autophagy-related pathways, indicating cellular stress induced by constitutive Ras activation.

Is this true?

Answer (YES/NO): NO